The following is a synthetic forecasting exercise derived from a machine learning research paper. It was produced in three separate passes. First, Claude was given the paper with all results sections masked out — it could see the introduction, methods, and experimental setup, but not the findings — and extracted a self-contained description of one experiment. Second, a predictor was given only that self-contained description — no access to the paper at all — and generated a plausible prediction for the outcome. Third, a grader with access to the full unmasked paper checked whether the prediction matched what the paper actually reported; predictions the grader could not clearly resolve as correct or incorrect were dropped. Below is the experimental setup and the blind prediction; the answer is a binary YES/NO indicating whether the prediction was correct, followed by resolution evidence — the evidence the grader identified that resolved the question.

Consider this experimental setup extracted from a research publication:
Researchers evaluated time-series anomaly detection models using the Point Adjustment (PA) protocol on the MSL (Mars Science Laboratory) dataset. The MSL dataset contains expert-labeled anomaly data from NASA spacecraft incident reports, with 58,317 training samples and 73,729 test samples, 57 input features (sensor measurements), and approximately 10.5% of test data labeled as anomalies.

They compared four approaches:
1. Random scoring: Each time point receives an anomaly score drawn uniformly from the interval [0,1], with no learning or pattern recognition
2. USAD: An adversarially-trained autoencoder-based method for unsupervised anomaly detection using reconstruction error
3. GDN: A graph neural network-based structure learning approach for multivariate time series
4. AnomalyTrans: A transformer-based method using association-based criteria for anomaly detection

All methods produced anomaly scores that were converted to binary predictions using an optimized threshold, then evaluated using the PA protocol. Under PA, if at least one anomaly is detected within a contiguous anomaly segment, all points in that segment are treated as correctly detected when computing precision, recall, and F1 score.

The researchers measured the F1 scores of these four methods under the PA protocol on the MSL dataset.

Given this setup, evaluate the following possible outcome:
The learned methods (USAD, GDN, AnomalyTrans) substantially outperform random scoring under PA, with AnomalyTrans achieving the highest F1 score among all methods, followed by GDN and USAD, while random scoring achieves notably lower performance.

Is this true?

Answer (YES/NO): NO